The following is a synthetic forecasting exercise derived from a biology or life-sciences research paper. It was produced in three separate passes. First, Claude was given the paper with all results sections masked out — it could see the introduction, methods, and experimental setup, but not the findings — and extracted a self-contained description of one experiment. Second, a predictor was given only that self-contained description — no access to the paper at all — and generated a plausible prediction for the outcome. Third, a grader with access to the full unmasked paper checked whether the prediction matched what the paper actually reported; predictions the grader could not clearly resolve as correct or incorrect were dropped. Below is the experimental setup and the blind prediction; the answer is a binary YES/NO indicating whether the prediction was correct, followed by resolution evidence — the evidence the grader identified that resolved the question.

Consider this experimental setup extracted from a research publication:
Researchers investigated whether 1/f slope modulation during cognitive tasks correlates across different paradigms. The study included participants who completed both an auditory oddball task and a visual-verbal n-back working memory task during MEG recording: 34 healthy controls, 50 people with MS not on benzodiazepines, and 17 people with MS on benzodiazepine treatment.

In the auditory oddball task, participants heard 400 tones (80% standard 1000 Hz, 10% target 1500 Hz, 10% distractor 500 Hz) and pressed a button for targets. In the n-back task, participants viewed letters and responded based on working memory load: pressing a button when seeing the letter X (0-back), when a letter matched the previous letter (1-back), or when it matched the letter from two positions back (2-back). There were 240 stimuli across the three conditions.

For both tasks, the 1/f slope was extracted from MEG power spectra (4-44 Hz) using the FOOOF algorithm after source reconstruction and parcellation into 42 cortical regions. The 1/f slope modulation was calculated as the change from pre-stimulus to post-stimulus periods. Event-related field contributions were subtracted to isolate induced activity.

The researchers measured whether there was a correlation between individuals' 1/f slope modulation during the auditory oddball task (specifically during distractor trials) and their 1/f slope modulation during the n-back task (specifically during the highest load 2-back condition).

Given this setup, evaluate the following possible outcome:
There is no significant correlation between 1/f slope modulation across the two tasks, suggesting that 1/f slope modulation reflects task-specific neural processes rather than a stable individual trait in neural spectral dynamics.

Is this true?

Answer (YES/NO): NO